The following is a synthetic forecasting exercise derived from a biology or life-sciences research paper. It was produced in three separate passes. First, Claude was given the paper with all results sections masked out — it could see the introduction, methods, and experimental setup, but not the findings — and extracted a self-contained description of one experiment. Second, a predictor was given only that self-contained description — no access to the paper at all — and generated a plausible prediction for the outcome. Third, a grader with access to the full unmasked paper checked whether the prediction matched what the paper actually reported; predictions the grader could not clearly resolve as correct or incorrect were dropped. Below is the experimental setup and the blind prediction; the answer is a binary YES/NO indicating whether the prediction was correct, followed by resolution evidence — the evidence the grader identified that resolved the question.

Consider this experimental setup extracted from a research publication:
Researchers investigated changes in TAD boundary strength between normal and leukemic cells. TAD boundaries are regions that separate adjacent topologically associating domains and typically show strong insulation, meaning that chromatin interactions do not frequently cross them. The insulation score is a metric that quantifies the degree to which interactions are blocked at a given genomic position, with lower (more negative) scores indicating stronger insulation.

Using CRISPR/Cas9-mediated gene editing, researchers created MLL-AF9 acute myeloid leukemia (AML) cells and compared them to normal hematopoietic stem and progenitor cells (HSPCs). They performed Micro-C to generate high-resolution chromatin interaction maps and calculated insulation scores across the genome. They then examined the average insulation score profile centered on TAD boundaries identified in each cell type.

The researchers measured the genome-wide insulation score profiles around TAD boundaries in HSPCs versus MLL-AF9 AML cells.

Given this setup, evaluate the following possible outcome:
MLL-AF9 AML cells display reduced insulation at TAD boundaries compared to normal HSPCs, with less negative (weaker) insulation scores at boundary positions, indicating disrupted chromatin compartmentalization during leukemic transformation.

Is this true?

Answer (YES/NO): YES